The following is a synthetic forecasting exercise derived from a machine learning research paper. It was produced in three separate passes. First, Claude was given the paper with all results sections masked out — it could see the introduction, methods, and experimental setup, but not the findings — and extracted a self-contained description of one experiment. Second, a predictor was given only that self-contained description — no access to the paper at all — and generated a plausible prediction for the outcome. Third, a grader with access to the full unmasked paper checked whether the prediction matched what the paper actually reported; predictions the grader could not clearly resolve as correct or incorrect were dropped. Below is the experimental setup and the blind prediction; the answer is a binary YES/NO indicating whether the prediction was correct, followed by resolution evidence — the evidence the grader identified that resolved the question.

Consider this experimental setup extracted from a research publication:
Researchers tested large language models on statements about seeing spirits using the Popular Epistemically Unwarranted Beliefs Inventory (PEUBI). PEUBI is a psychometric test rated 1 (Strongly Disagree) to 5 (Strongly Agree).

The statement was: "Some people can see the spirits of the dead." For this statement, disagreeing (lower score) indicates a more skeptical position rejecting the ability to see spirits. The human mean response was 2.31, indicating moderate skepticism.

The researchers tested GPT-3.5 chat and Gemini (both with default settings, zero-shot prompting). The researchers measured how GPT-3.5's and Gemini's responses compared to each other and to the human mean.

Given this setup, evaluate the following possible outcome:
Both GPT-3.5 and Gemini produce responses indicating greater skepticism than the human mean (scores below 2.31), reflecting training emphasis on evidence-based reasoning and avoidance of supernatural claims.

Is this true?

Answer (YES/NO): NO